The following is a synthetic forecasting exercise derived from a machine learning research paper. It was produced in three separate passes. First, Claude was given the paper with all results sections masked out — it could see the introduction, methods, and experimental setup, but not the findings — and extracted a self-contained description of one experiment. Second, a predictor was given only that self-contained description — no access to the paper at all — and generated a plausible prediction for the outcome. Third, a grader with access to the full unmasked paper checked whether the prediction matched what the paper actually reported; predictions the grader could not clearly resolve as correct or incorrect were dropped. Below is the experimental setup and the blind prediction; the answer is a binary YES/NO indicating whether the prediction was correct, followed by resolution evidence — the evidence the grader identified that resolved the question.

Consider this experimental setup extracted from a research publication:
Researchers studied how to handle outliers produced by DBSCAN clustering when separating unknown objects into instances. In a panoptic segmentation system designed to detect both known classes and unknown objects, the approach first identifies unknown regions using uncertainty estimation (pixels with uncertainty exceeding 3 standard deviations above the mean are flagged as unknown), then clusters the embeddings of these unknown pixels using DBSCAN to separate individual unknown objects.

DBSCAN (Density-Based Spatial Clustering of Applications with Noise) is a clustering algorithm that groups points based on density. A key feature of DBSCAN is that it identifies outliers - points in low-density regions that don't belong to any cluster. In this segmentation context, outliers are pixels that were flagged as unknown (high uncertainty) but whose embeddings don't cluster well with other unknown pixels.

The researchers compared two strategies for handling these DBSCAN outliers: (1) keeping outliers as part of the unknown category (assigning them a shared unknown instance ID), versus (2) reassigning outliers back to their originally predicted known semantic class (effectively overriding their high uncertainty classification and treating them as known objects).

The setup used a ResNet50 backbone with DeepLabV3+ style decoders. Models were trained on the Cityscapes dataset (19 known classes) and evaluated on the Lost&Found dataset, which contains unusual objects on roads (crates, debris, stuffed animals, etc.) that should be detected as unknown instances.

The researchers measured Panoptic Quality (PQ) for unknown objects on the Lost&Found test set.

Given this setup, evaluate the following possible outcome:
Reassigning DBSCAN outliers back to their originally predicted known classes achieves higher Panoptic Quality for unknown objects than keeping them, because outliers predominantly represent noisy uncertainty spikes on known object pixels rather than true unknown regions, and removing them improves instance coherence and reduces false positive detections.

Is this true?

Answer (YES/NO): NO